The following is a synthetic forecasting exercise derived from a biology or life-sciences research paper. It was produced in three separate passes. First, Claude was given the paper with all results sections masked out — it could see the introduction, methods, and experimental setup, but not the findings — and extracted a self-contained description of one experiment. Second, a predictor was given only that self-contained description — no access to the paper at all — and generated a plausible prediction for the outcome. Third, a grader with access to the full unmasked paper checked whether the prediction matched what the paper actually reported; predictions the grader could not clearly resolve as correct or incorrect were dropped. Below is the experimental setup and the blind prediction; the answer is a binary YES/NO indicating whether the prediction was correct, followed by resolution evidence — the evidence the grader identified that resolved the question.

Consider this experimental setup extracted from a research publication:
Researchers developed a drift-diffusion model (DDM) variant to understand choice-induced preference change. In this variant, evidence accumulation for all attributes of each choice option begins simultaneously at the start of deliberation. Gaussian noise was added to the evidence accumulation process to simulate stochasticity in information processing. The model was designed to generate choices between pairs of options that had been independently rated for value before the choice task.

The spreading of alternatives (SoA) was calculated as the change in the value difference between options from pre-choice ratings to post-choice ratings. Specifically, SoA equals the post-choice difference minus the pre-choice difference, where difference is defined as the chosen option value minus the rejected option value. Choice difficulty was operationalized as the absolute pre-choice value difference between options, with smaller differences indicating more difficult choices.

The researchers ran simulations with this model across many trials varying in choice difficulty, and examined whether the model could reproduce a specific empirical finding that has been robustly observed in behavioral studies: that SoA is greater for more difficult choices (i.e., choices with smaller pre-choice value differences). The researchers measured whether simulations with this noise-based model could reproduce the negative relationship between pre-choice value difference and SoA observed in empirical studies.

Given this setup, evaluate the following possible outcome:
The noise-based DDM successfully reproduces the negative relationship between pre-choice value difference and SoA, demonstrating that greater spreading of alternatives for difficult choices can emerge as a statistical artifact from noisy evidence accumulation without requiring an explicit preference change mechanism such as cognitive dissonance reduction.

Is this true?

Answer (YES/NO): YES